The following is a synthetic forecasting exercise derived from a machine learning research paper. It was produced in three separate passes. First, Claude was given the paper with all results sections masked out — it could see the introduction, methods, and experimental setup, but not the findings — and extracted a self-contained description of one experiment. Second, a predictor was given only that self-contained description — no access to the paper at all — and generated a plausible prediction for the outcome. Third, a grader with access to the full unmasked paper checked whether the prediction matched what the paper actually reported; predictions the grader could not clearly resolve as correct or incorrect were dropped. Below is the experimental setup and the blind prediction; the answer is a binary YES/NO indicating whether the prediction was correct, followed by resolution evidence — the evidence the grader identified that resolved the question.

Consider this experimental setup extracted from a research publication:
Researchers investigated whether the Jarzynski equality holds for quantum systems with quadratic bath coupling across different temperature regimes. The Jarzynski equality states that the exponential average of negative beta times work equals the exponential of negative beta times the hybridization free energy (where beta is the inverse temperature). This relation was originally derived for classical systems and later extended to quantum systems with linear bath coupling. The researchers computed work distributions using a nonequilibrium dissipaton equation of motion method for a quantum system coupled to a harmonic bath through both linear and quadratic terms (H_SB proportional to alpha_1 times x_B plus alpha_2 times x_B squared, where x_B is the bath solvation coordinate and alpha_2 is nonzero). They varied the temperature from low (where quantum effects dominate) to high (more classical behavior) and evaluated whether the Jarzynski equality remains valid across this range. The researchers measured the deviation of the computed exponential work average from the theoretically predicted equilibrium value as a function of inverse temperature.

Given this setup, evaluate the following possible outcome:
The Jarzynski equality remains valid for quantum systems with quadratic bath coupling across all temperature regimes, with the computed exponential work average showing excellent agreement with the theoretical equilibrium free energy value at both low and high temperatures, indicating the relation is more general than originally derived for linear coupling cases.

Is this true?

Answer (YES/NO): YES